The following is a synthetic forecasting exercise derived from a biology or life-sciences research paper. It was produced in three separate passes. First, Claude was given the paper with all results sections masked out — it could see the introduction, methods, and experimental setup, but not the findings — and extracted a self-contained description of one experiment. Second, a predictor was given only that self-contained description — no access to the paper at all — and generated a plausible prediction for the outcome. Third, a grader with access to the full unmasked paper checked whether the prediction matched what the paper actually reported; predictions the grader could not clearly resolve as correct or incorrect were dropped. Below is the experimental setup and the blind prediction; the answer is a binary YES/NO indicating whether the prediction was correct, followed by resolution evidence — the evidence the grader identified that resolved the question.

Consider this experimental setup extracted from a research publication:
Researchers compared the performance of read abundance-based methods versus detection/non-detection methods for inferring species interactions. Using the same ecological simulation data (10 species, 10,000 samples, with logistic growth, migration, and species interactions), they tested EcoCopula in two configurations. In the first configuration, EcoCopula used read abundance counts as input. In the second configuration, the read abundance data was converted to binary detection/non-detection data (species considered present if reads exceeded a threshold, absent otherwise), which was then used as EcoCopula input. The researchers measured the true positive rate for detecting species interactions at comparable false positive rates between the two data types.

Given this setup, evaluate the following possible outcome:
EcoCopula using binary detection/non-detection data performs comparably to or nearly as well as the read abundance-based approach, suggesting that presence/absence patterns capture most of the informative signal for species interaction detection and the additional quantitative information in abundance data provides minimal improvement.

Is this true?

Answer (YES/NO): YES